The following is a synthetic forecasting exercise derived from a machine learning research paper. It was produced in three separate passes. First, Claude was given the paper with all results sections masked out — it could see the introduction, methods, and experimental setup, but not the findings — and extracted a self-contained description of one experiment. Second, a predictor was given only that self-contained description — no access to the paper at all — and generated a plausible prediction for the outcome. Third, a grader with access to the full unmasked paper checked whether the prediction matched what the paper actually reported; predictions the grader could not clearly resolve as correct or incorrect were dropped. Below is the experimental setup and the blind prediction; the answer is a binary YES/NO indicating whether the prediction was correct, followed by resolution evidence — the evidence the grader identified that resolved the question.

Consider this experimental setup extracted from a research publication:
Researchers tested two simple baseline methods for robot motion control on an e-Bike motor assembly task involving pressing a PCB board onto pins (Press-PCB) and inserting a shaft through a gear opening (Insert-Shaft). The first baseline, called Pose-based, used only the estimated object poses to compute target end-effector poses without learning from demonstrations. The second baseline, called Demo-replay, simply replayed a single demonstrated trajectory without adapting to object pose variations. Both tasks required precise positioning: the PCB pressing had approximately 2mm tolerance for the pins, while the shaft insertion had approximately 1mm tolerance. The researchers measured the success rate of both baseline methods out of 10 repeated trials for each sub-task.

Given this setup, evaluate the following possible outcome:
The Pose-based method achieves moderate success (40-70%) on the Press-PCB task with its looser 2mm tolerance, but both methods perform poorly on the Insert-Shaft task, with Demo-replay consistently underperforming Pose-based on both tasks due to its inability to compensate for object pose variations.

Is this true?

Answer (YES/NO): NO